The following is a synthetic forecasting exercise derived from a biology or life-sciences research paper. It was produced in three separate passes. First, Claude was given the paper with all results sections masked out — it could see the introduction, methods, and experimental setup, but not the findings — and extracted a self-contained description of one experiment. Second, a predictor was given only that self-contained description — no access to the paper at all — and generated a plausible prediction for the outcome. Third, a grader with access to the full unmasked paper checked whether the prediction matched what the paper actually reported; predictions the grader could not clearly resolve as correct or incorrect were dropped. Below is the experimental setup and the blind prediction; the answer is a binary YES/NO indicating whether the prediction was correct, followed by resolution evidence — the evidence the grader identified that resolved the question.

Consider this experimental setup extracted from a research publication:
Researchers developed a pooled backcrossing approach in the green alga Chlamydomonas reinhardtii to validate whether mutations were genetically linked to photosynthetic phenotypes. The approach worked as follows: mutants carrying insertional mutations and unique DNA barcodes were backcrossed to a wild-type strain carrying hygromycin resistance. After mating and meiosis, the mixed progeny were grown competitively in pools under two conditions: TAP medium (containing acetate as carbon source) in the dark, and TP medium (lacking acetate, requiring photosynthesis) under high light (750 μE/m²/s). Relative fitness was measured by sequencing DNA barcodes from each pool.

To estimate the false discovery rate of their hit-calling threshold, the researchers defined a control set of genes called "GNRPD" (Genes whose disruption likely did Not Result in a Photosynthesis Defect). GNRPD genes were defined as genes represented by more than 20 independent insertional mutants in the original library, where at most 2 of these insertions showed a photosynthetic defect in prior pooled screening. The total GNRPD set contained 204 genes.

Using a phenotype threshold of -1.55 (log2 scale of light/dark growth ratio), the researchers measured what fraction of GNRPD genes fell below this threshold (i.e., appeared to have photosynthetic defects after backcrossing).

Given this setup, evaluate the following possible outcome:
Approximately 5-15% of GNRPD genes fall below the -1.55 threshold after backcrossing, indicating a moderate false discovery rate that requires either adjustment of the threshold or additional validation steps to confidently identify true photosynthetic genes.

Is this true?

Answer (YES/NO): NO